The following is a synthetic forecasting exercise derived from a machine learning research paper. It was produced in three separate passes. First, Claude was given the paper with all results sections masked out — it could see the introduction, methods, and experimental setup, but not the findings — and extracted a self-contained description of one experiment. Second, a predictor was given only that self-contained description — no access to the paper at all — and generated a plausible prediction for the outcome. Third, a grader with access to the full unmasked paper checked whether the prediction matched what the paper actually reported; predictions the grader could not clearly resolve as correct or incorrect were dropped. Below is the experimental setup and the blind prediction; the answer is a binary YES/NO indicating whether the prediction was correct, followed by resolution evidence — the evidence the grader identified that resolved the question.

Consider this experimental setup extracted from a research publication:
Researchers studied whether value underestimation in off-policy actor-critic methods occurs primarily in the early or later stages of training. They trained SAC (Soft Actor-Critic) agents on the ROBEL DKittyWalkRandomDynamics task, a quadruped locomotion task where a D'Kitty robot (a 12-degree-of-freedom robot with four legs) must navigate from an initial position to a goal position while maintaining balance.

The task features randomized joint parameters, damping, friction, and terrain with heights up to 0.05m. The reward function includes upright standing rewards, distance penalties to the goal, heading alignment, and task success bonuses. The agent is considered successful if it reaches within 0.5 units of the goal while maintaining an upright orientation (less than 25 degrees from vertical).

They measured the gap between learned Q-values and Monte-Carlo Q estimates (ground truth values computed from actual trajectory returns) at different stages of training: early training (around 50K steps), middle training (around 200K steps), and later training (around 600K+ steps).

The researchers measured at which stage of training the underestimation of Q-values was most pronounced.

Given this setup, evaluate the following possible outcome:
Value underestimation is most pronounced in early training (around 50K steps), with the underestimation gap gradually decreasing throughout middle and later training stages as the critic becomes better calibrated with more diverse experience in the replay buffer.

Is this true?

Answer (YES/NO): NO